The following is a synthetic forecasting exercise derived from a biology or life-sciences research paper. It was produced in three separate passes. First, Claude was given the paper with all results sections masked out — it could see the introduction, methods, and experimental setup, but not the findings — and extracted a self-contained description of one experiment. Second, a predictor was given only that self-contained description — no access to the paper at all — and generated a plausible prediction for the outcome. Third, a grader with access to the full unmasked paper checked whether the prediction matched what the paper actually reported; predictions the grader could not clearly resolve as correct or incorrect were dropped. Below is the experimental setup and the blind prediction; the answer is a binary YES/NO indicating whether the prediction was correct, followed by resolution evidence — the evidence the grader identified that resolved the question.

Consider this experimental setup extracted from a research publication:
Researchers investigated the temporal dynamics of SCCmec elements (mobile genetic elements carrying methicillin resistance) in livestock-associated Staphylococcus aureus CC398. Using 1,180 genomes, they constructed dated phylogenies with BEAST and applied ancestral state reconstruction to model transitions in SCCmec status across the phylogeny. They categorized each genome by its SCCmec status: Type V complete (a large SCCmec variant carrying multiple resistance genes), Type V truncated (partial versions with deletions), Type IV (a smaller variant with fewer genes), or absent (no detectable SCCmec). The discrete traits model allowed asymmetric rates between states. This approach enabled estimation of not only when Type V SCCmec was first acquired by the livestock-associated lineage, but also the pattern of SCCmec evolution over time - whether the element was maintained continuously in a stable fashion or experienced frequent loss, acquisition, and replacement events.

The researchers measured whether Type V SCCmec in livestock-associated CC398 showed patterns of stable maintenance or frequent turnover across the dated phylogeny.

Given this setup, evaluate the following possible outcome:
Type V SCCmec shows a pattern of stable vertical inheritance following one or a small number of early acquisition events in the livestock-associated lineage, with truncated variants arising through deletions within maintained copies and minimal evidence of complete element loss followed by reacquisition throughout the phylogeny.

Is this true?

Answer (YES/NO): YES